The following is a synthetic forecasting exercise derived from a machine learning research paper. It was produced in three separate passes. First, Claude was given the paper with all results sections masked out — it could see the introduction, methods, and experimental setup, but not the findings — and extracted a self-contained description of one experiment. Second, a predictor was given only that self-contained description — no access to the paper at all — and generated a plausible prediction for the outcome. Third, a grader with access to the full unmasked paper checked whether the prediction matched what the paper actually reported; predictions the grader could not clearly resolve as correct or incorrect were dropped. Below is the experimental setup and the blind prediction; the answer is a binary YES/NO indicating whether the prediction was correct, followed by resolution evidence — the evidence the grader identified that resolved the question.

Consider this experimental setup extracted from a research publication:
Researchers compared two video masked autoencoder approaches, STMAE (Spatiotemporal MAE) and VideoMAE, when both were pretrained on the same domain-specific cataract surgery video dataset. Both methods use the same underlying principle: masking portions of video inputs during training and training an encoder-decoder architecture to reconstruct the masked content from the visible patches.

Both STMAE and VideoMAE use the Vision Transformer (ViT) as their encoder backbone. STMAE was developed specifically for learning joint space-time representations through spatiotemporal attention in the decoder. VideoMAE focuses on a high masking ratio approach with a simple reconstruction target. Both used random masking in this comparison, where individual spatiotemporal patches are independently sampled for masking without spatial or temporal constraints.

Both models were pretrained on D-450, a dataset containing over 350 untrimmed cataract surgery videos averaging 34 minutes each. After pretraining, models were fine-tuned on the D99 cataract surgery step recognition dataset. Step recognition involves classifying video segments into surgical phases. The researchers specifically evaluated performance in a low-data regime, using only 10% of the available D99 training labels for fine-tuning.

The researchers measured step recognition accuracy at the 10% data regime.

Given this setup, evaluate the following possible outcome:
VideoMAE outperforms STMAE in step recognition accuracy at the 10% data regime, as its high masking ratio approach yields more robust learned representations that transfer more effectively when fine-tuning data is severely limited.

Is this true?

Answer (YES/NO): NO